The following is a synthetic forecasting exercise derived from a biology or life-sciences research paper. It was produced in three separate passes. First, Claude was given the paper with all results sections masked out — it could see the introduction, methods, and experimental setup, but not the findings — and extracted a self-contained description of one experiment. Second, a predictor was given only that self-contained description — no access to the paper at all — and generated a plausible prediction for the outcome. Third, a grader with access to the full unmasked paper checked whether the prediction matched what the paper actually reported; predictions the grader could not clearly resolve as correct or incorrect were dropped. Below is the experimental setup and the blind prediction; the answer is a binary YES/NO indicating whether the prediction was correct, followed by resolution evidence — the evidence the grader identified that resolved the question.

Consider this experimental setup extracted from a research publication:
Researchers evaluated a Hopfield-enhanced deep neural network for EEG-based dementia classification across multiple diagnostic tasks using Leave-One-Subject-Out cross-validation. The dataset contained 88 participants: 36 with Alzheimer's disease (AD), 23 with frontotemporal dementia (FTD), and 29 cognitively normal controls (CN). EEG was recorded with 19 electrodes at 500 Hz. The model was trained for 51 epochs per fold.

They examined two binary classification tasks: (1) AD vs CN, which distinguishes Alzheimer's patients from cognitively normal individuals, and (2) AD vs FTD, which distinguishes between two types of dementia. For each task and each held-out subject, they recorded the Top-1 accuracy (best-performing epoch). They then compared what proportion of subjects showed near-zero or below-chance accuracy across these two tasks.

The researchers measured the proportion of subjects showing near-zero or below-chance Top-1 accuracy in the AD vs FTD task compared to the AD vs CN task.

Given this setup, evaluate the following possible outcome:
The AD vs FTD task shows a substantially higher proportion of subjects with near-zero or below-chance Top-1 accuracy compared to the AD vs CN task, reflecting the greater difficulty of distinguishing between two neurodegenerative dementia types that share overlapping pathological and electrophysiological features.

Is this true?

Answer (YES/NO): YES